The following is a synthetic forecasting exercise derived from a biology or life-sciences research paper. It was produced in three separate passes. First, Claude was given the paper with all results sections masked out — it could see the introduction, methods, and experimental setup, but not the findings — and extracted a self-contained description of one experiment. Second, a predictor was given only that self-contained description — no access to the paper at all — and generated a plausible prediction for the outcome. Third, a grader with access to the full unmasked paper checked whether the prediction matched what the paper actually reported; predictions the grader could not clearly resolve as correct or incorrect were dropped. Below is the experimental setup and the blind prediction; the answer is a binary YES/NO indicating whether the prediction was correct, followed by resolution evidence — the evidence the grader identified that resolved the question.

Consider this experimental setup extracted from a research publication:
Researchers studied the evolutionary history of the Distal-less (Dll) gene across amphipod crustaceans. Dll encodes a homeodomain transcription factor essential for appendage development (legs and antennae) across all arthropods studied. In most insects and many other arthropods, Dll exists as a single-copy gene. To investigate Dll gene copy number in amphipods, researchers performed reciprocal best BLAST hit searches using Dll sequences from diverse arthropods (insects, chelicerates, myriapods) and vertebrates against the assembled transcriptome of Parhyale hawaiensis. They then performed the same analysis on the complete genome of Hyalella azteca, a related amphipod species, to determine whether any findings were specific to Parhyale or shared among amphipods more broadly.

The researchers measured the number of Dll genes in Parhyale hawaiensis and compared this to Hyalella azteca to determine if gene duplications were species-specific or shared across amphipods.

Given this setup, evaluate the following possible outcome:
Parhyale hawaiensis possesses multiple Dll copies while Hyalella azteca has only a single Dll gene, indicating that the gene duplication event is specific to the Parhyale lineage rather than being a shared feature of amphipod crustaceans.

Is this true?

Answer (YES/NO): NO